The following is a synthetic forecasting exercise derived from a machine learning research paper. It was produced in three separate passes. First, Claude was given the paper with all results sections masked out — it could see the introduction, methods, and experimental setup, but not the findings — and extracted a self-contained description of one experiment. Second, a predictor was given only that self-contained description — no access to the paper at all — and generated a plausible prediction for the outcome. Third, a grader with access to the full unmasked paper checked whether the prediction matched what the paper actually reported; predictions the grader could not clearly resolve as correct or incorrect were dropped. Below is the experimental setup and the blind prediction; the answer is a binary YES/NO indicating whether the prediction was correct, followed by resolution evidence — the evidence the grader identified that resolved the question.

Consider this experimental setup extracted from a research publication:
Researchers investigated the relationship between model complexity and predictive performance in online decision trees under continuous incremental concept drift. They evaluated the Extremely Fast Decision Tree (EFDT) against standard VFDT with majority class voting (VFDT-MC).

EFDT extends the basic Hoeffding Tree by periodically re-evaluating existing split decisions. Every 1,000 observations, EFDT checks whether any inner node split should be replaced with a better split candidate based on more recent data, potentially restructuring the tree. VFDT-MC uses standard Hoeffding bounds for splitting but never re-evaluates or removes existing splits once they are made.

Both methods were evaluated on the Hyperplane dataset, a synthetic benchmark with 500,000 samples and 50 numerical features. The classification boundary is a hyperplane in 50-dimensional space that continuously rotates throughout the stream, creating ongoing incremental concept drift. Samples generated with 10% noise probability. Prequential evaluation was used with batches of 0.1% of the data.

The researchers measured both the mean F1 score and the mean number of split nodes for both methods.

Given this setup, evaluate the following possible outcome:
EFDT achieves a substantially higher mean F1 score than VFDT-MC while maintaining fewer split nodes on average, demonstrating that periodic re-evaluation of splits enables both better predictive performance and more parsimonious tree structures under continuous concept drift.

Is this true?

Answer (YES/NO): NO